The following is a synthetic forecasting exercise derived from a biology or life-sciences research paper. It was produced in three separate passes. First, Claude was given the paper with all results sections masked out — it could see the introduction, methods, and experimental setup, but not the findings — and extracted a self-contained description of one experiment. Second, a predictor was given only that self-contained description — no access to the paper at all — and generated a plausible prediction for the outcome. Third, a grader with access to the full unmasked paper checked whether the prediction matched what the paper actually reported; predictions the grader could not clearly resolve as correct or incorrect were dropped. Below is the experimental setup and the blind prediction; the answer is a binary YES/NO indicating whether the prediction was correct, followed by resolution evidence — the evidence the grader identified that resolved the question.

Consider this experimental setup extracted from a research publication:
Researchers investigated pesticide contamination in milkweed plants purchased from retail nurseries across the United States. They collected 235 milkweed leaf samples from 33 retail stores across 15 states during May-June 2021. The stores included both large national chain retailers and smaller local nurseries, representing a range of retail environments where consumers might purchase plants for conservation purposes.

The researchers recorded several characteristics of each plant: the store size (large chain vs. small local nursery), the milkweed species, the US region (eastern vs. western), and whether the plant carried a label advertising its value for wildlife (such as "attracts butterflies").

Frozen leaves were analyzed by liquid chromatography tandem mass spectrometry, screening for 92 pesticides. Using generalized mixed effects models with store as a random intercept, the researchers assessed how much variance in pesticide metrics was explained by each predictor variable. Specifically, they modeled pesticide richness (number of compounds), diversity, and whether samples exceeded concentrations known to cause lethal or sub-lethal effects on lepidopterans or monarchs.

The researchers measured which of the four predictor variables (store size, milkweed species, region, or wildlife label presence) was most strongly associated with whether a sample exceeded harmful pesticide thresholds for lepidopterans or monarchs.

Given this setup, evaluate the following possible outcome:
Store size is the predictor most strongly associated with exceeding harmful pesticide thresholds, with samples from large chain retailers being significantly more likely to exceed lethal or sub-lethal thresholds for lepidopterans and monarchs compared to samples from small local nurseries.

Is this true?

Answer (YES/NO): NO